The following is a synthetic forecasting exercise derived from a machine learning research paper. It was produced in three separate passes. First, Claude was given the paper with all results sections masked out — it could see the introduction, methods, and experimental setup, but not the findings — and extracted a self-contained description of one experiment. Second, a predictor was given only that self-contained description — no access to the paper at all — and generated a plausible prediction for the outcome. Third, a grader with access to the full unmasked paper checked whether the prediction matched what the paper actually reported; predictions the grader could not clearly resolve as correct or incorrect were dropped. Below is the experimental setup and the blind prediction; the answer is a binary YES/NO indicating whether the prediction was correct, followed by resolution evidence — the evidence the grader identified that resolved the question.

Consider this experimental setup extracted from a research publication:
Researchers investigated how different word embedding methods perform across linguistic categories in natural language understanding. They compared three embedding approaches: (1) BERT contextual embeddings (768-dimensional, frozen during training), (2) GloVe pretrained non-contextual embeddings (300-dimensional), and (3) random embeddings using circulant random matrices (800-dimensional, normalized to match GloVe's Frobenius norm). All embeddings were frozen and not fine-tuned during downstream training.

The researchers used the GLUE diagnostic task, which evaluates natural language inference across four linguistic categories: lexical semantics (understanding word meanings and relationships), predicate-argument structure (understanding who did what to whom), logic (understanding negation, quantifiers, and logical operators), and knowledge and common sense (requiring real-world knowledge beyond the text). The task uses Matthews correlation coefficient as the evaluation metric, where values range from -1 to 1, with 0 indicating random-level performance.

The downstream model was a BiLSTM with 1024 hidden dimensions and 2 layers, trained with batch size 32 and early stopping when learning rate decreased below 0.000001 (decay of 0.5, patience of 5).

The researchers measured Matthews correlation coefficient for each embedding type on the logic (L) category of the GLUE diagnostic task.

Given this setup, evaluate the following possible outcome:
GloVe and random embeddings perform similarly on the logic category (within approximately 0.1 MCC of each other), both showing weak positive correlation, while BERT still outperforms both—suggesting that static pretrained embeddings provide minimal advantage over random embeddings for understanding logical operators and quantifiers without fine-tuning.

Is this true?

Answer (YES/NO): NO